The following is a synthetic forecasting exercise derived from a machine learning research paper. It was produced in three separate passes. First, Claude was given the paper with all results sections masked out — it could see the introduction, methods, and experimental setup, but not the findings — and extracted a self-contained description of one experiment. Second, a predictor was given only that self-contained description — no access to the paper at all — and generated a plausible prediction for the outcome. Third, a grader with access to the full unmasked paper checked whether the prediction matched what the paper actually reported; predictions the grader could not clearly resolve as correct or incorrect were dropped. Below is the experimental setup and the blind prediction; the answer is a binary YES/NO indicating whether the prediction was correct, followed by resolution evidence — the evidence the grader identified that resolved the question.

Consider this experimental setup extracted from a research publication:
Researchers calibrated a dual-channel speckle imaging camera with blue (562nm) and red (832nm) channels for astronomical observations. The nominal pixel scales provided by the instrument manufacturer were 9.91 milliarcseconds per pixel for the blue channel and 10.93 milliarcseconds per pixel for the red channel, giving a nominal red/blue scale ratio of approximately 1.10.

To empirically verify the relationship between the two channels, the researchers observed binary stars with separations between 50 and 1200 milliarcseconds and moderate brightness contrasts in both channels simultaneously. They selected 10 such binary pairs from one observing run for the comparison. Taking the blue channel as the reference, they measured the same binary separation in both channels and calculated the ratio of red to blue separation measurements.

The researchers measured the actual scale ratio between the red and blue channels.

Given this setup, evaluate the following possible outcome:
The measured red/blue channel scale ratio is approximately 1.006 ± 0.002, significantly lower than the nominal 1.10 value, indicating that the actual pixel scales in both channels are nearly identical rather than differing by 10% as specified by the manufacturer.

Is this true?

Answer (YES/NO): NO